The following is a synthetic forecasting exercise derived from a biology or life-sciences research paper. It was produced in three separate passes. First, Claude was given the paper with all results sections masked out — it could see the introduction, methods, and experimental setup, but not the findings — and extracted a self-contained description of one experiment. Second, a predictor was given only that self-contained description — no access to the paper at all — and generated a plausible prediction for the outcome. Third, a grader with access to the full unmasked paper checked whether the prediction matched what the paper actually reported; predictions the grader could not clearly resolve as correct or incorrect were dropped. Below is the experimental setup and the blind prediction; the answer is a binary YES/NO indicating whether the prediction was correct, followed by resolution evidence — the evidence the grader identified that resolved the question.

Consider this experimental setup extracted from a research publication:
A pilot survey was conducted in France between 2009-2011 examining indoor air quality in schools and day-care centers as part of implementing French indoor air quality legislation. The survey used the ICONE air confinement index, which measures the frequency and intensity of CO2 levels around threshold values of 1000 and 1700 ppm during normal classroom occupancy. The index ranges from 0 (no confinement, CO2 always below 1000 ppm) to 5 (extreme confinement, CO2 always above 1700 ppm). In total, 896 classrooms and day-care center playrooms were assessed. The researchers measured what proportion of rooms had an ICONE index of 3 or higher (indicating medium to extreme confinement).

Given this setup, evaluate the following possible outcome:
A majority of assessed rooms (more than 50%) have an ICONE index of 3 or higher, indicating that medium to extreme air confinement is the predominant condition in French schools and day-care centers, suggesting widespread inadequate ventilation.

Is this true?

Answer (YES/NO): NO